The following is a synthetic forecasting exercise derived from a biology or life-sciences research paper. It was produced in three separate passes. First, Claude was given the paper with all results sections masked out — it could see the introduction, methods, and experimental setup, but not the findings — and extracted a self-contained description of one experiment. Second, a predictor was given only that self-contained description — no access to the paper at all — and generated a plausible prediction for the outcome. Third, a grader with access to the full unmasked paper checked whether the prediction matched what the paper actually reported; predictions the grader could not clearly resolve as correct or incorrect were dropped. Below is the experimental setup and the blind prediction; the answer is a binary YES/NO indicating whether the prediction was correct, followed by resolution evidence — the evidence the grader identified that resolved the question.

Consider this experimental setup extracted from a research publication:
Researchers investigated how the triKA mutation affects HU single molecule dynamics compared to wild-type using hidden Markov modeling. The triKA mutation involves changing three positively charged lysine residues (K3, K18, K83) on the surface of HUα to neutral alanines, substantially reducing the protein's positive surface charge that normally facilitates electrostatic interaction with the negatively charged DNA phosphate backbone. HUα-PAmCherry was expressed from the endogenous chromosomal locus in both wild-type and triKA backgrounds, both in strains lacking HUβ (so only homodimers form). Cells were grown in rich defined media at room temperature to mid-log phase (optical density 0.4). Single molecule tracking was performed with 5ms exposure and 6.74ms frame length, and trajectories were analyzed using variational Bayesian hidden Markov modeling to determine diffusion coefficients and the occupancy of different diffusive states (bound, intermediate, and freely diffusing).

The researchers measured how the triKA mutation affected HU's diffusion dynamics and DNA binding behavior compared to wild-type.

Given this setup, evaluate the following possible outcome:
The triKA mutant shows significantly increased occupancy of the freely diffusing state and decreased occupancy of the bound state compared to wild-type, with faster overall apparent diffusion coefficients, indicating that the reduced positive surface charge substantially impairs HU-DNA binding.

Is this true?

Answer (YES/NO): NO